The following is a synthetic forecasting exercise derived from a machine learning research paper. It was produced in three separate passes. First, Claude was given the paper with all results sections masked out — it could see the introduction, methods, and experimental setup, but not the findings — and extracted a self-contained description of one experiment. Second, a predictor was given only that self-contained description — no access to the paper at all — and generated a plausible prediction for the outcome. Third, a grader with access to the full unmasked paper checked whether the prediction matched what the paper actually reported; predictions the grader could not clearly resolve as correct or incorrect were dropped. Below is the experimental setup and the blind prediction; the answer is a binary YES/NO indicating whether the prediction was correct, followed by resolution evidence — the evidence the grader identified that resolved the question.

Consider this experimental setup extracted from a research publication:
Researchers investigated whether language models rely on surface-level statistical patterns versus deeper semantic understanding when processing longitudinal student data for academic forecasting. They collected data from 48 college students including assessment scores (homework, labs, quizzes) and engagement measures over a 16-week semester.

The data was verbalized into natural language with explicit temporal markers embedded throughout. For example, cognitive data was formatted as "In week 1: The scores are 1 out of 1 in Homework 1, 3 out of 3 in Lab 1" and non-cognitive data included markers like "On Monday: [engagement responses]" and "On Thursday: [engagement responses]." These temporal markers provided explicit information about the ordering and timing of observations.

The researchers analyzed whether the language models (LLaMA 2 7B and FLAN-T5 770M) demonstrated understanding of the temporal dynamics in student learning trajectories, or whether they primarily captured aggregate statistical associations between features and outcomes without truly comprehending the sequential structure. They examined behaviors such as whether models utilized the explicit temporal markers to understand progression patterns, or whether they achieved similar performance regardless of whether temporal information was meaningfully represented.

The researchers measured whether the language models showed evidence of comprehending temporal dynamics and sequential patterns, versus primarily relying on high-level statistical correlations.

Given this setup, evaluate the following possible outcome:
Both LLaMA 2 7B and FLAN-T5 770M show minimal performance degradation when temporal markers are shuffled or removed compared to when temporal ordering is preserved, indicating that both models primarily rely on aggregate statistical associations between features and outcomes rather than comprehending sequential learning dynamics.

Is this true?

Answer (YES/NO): NO